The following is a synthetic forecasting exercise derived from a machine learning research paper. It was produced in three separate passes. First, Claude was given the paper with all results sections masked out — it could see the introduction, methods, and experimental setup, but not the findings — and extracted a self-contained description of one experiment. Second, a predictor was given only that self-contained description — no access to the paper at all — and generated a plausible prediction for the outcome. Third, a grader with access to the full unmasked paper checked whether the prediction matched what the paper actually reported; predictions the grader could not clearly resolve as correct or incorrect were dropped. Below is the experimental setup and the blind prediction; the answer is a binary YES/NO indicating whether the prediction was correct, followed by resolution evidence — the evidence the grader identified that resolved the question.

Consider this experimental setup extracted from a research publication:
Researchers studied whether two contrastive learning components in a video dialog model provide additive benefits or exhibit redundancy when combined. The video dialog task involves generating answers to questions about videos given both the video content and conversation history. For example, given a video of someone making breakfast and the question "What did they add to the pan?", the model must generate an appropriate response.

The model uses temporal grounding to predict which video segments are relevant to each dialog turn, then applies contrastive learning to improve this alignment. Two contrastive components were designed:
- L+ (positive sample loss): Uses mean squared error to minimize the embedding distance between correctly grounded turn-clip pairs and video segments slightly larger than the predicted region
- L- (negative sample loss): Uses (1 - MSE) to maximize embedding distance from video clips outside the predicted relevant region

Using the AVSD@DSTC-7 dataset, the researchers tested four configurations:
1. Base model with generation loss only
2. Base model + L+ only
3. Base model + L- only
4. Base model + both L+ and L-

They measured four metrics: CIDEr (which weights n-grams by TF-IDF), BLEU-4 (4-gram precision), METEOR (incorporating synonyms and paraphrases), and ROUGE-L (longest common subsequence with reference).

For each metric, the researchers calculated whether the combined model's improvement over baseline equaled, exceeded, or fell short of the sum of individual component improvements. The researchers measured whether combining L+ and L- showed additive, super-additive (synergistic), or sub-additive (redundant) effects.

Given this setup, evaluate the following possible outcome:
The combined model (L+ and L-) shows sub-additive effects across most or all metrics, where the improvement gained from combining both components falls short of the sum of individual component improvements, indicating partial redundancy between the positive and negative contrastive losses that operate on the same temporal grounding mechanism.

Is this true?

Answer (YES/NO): NO